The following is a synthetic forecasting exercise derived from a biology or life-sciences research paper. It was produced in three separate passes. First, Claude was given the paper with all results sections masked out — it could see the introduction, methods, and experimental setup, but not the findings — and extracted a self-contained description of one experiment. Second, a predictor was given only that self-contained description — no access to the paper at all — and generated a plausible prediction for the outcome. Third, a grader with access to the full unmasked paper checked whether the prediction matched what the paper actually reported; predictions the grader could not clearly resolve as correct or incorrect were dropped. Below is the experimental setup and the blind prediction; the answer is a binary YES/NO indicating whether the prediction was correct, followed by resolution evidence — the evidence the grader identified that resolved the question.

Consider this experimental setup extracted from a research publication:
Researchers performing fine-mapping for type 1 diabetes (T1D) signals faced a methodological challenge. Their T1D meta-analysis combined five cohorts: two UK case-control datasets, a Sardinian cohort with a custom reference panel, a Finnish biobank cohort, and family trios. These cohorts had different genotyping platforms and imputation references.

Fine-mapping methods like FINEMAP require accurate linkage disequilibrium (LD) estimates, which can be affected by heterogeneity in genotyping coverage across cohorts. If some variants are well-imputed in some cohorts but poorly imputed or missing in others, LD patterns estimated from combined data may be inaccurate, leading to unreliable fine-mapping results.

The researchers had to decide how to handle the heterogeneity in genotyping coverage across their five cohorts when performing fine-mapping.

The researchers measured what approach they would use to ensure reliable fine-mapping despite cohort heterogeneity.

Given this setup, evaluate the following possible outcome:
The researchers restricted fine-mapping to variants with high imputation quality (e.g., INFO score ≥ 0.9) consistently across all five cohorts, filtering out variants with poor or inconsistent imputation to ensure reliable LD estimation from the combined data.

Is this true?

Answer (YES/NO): NO